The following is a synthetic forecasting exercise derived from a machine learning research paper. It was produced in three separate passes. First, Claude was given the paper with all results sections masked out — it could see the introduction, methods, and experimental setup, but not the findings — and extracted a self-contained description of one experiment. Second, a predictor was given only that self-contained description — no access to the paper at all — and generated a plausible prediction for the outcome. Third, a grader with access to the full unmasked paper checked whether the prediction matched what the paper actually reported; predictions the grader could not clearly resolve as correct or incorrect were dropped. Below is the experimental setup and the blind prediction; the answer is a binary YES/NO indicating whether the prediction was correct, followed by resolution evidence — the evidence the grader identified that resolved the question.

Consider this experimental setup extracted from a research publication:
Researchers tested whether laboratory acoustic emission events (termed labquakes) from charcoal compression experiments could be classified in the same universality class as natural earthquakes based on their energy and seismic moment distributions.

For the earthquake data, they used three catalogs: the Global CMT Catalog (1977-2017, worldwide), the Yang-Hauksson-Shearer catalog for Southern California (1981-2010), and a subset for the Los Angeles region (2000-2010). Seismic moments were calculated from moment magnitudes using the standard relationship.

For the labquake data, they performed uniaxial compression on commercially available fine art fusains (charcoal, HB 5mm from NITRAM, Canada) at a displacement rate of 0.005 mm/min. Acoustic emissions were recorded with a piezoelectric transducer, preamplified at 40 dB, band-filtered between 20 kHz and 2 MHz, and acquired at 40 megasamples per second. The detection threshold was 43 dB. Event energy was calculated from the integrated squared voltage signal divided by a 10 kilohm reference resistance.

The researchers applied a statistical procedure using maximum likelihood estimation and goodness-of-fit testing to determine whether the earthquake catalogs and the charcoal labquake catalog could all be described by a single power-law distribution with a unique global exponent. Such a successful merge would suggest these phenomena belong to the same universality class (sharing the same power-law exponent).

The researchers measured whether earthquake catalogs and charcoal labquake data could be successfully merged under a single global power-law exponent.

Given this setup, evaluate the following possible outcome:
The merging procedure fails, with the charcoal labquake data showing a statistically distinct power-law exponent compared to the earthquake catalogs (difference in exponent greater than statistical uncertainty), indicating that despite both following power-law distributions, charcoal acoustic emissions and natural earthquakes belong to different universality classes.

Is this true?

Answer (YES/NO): NO